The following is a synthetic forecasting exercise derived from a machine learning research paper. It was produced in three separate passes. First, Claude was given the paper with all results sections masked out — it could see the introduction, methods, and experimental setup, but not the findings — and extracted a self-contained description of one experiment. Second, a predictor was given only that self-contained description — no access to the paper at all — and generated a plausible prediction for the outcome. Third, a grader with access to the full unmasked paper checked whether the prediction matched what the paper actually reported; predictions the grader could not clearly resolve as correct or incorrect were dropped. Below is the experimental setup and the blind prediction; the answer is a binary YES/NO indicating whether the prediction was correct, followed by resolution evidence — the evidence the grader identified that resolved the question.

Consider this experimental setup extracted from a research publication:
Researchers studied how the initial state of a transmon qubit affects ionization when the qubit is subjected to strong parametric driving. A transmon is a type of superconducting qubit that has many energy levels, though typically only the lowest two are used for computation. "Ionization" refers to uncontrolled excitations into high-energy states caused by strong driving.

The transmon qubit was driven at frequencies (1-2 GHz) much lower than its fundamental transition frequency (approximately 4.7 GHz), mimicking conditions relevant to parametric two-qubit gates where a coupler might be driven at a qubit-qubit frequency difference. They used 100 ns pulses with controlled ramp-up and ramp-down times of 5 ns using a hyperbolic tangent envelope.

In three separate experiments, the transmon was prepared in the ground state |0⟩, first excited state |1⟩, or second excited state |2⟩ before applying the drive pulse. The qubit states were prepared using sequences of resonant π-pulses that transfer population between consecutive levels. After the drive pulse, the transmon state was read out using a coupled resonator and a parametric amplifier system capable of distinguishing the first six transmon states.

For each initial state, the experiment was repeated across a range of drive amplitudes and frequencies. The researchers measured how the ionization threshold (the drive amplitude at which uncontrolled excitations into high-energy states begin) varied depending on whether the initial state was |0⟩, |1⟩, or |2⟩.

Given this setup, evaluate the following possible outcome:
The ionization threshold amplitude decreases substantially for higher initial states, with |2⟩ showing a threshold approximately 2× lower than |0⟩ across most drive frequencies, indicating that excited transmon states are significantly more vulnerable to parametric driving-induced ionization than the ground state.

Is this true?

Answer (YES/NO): YES